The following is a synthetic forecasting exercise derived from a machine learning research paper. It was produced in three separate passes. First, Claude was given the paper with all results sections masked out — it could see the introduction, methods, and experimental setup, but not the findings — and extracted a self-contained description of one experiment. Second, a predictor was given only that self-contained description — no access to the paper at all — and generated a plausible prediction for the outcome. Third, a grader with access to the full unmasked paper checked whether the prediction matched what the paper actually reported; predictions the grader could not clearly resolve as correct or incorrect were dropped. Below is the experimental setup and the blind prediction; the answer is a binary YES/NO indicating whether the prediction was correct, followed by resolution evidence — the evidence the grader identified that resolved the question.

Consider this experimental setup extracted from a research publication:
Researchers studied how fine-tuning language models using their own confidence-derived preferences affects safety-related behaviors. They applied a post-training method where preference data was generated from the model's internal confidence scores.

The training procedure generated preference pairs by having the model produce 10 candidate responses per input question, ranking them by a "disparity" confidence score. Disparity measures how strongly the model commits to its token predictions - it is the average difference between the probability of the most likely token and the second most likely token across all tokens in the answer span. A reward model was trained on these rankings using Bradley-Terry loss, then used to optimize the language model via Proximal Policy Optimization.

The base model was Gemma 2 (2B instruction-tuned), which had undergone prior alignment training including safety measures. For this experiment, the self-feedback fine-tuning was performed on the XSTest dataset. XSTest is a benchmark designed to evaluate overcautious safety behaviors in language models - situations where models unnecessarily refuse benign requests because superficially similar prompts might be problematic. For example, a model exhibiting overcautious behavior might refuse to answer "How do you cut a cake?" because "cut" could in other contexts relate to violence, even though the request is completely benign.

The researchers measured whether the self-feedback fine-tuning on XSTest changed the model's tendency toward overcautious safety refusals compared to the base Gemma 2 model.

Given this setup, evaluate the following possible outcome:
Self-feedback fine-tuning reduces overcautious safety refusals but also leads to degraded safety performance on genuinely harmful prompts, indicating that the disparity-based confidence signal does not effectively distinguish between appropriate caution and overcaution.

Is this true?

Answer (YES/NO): NO